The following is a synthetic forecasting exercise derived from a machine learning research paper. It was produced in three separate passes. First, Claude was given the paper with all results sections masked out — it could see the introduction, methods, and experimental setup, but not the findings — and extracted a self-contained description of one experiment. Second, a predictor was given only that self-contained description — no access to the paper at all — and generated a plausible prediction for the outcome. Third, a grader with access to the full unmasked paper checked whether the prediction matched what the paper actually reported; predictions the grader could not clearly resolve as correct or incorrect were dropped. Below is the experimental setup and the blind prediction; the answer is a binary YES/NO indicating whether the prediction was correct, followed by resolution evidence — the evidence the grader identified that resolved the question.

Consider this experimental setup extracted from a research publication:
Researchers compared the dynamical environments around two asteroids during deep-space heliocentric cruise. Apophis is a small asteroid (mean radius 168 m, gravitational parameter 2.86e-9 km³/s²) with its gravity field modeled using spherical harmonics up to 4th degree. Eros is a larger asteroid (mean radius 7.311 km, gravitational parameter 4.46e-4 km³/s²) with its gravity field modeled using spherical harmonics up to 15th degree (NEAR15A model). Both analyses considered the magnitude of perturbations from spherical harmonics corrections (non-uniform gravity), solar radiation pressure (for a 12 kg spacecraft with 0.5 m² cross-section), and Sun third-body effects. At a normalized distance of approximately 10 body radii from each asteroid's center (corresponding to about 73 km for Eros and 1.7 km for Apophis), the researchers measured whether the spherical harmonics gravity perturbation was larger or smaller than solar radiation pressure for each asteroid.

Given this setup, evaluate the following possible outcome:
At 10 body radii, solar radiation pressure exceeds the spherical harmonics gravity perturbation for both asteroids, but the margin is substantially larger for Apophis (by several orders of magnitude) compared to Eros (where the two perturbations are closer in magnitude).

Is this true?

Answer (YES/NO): NO